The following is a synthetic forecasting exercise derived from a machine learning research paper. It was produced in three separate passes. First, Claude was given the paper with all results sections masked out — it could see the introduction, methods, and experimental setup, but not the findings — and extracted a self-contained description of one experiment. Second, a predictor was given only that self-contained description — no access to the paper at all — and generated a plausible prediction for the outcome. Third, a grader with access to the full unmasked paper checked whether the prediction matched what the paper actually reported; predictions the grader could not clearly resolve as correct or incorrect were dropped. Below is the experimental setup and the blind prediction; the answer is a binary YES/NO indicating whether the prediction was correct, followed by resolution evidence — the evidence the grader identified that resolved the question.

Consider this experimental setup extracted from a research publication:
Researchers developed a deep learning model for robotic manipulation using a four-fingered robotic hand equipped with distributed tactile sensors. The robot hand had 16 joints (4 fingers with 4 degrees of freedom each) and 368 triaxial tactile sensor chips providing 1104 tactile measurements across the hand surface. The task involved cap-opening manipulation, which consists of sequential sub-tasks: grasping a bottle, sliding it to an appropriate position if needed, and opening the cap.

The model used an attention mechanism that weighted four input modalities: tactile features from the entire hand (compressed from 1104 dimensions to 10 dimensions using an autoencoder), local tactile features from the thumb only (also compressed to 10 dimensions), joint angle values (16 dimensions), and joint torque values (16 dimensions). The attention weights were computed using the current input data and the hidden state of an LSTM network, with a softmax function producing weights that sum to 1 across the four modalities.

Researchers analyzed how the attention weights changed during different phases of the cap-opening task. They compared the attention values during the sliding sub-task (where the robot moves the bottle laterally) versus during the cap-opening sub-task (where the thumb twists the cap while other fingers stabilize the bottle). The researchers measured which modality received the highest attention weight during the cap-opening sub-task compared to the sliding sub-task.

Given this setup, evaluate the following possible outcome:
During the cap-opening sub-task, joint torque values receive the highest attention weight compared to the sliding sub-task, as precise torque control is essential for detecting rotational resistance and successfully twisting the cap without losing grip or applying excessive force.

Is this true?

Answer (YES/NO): NO